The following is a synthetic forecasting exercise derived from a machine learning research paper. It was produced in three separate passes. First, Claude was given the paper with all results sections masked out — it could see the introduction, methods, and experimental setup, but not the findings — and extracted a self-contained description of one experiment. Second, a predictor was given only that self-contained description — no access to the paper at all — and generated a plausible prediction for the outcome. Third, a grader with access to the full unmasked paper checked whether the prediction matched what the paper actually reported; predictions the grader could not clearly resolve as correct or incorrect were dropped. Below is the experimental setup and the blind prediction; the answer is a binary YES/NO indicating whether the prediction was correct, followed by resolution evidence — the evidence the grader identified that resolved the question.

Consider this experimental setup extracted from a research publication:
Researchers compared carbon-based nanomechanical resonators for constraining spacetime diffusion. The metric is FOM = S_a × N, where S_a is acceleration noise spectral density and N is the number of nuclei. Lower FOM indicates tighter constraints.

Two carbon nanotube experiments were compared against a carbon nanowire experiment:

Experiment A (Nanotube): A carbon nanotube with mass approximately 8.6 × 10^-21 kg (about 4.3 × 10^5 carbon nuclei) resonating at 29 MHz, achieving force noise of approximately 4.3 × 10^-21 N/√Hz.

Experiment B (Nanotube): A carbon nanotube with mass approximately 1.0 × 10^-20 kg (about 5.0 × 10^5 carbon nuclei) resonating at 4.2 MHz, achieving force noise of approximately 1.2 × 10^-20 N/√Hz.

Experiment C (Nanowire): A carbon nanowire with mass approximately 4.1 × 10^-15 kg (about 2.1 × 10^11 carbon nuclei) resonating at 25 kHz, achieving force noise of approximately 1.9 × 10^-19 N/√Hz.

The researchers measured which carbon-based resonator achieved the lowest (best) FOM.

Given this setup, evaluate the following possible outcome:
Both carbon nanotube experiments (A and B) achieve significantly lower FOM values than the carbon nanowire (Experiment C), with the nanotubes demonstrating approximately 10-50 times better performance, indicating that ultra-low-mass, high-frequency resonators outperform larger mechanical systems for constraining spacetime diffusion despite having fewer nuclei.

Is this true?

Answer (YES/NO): NO